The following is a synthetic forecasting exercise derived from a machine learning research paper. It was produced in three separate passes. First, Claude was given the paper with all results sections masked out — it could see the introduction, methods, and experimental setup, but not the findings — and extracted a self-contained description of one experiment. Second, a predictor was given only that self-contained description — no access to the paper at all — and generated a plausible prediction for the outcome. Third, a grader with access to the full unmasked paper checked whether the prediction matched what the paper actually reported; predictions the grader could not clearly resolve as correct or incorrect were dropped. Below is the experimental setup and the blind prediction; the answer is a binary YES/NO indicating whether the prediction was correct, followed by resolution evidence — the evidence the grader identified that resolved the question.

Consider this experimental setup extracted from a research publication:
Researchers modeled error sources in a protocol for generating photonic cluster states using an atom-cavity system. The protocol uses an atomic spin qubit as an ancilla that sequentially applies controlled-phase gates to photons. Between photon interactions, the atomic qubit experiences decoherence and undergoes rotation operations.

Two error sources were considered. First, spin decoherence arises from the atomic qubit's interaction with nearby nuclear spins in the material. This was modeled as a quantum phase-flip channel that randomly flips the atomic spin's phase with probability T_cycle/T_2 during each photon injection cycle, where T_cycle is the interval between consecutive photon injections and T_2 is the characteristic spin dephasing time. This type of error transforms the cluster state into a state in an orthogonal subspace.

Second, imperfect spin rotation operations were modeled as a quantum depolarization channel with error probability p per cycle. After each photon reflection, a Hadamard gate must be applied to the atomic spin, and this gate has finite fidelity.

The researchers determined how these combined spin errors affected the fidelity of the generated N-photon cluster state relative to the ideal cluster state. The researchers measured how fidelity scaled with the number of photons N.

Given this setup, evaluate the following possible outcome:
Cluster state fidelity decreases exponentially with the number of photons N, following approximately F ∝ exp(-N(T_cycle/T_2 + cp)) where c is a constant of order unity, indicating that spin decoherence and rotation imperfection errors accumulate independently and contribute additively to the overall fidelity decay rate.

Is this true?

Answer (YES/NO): YES